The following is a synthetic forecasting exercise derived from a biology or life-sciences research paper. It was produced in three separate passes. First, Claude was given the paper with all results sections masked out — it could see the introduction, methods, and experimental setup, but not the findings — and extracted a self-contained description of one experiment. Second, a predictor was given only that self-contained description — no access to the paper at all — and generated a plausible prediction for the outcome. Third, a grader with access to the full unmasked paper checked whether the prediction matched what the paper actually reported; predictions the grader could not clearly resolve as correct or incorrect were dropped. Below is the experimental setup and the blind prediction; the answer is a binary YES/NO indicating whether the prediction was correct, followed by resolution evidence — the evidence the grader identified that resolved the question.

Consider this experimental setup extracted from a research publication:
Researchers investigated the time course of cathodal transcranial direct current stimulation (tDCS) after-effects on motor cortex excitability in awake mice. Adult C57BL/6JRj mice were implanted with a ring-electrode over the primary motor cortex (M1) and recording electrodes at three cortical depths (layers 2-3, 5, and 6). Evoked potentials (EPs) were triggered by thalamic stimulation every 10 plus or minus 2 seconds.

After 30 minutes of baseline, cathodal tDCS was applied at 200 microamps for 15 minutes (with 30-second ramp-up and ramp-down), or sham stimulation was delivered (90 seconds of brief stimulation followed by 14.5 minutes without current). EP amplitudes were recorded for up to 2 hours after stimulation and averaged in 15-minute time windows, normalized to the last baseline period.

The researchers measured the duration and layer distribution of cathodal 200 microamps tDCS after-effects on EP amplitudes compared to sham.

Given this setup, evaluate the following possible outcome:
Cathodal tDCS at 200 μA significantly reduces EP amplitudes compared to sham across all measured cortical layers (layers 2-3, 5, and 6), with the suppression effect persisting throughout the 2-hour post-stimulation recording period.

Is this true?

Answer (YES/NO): NO